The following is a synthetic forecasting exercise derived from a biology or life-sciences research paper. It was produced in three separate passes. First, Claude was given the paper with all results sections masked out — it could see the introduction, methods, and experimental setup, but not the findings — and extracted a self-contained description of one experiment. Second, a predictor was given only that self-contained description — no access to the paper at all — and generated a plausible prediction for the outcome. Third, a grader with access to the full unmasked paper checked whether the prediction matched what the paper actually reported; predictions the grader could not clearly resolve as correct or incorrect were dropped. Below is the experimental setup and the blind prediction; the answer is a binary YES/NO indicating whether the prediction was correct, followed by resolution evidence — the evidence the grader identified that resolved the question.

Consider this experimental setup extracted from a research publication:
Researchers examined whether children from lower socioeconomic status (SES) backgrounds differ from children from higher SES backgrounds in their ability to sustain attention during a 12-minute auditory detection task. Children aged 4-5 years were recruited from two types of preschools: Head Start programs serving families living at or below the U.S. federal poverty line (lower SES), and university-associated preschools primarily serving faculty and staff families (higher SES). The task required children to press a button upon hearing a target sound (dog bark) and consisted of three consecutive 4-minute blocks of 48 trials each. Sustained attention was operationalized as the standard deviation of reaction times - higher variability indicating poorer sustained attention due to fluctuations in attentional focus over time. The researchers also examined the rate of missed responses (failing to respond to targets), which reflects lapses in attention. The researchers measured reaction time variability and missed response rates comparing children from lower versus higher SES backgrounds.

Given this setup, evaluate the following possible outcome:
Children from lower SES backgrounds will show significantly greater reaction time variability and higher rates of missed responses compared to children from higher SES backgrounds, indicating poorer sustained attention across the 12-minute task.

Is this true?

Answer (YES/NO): NO